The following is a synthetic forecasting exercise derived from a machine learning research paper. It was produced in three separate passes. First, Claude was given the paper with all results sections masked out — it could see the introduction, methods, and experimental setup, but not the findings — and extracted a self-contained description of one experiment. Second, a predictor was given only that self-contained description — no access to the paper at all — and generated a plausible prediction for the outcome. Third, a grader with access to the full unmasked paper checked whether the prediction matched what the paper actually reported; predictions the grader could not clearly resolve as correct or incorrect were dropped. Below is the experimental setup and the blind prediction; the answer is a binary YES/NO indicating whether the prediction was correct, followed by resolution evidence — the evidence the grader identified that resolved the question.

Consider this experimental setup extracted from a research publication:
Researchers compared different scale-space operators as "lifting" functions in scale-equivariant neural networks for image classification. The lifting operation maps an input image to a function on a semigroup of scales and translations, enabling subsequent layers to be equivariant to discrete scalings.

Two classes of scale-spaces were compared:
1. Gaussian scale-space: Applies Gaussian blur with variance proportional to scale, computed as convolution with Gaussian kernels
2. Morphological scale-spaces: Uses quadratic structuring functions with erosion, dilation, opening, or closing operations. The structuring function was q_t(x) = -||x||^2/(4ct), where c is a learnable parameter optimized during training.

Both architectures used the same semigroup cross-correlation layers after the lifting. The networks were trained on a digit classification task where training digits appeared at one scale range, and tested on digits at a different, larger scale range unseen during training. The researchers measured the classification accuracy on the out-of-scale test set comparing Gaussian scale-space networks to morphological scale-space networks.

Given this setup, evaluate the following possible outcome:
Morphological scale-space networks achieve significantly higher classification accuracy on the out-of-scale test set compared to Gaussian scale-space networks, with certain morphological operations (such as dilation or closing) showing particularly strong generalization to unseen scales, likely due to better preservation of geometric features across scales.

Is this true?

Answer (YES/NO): NO